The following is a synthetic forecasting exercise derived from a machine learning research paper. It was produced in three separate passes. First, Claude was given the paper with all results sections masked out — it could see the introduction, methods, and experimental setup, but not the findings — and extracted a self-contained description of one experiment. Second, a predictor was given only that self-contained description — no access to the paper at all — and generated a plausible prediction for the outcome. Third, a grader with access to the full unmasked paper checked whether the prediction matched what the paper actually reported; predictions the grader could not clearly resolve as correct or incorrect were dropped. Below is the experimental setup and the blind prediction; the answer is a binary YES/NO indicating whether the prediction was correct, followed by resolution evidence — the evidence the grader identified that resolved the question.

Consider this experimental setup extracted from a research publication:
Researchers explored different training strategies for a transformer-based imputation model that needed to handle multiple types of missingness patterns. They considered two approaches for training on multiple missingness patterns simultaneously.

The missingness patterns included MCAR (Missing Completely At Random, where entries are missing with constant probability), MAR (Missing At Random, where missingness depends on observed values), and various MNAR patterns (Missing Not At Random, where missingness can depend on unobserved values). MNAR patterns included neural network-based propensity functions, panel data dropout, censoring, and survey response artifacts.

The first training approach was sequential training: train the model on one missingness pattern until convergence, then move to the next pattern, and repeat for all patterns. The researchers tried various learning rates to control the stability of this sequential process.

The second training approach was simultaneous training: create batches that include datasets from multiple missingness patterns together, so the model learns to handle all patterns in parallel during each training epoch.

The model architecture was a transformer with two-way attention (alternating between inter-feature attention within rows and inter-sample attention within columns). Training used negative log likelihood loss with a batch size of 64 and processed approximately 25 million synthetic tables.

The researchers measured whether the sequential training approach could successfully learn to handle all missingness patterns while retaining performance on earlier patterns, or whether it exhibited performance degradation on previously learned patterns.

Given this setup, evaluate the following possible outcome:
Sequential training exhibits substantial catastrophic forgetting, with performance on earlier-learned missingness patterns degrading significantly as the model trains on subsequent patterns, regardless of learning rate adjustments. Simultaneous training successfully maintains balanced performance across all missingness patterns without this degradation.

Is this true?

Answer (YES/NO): YES